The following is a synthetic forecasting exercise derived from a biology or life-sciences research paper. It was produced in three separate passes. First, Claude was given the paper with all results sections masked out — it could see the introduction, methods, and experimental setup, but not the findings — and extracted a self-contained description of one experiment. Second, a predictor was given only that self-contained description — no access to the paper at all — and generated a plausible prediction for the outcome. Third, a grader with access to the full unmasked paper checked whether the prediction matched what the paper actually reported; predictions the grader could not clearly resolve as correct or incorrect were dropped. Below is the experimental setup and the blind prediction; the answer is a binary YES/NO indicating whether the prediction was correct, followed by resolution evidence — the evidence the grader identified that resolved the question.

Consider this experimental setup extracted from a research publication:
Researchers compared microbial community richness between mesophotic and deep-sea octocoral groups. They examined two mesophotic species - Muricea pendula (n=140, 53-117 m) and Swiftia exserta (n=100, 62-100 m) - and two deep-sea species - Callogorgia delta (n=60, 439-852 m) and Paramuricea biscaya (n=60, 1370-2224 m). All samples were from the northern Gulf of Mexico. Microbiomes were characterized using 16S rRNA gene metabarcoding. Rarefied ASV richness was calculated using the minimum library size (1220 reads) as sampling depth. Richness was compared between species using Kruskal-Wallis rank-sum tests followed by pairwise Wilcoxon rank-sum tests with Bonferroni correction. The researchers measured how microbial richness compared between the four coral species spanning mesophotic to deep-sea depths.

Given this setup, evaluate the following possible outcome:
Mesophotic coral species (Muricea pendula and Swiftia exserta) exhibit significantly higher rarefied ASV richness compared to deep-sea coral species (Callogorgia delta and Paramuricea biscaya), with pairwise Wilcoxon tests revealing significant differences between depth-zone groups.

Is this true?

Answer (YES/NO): NO